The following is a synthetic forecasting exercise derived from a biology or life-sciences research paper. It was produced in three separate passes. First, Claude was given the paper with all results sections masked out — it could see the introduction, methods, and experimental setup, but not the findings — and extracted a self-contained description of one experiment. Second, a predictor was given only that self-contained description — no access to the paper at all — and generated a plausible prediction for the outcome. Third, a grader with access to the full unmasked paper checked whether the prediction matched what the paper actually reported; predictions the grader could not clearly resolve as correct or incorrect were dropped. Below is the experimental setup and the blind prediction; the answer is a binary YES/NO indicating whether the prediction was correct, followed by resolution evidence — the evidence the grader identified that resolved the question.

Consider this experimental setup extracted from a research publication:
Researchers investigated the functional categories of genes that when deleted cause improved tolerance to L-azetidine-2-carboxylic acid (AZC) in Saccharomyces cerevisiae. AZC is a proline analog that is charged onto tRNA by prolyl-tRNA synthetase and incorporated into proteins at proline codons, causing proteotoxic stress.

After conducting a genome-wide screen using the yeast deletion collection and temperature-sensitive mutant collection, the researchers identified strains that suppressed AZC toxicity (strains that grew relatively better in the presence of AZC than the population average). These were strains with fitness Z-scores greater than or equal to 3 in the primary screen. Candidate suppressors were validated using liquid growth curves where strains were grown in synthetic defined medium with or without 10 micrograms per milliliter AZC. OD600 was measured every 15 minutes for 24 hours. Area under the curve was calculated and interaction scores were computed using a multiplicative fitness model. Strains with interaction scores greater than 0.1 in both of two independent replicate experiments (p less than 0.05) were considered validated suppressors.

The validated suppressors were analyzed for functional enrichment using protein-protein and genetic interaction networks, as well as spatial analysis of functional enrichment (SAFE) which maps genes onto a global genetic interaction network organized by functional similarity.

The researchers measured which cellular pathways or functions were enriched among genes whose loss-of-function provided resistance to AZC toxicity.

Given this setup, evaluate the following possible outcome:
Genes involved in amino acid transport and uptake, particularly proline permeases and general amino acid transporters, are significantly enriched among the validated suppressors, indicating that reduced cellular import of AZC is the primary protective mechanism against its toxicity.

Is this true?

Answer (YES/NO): NO